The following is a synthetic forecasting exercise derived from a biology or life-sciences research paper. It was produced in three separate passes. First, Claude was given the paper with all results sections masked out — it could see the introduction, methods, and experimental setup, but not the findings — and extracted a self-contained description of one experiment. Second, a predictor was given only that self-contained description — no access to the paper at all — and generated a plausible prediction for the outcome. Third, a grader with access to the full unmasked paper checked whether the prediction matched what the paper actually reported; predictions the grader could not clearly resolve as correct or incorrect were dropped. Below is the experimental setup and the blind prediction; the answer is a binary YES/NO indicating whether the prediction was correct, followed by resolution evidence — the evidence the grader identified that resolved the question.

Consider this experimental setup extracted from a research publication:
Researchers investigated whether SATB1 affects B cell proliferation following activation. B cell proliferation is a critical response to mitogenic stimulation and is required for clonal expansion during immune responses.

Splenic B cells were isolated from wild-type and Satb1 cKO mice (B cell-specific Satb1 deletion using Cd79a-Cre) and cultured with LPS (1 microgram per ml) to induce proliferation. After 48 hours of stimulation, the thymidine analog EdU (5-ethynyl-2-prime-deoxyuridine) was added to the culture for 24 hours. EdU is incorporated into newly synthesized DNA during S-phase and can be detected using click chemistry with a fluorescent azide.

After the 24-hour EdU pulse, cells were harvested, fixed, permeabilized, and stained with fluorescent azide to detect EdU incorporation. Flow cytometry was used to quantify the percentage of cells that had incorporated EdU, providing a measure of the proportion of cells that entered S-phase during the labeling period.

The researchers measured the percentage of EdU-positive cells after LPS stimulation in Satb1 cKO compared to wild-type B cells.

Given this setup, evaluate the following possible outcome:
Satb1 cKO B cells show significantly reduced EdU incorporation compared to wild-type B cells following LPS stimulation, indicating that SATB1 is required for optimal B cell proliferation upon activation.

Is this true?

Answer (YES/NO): NO